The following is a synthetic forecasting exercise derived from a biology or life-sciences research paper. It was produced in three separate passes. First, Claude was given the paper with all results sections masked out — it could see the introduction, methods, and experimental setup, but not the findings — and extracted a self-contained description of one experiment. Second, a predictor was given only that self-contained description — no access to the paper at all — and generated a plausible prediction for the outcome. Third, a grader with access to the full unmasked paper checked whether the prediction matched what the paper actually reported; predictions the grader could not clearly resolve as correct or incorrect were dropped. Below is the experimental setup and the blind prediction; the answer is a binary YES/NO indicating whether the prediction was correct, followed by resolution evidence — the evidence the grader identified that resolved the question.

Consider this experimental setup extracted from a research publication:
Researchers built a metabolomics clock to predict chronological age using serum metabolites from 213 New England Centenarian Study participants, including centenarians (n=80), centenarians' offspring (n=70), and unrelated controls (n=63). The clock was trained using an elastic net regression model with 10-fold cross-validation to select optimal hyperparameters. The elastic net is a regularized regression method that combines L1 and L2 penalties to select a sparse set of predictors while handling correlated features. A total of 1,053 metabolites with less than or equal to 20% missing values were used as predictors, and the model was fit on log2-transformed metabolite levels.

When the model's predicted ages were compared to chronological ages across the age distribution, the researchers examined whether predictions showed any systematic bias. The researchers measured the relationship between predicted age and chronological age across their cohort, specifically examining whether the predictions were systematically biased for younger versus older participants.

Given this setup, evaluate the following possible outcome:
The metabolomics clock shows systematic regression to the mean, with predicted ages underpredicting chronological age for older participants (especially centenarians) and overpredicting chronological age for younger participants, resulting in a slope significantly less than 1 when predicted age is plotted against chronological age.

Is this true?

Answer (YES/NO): YES